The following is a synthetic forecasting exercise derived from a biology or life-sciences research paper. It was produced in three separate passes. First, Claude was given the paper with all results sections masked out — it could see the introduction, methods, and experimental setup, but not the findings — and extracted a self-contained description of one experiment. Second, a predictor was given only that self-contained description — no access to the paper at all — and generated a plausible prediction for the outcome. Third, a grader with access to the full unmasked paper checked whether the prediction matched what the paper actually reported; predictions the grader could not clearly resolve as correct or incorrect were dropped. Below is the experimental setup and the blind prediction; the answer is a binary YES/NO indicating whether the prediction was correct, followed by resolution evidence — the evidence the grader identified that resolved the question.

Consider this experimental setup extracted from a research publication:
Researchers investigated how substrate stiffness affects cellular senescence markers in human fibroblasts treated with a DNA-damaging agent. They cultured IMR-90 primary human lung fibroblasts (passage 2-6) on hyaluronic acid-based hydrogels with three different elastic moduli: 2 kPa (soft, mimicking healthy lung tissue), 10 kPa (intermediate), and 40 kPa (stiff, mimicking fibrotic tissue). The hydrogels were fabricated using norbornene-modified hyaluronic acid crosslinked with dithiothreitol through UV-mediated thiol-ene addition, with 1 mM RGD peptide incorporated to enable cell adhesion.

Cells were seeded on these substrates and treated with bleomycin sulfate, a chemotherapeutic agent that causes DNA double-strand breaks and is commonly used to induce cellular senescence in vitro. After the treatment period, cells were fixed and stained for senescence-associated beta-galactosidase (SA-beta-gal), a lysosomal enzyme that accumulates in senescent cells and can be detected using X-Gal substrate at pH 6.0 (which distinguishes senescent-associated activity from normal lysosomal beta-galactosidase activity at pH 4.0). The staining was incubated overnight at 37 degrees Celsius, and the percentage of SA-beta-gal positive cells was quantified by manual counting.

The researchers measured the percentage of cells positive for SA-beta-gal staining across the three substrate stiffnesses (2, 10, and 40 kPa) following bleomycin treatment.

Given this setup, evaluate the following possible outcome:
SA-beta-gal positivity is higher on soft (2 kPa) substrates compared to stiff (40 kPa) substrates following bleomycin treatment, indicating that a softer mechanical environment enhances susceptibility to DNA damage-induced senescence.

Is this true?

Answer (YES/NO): NO